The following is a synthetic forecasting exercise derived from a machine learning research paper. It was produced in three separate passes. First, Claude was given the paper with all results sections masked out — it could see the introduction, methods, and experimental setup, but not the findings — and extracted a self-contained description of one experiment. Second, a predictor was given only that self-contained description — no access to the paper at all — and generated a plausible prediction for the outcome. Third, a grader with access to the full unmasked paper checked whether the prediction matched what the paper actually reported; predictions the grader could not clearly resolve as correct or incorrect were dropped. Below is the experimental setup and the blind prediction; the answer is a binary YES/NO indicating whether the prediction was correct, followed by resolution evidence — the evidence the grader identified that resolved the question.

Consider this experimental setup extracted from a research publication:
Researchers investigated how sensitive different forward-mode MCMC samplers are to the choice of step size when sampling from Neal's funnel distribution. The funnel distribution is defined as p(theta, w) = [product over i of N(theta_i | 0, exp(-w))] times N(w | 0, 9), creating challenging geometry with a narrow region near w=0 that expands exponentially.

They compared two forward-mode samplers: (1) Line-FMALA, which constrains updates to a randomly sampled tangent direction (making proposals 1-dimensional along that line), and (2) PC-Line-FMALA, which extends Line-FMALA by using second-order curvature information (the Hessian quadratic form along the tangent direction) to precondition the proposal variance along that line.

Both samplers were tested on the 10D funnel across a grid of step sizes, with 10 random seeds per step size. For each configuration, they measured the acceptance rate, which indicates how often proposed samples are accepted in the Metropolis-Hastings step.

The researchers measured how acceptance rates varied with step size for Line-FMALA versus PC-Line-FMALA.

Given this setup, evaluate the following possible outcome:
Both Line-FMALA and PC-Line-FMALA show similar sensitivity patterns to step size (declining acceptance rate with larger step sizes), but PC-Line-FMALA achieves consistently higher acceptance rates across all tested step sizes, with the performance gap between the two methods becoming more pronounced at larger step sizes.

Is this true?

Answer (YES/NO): NO